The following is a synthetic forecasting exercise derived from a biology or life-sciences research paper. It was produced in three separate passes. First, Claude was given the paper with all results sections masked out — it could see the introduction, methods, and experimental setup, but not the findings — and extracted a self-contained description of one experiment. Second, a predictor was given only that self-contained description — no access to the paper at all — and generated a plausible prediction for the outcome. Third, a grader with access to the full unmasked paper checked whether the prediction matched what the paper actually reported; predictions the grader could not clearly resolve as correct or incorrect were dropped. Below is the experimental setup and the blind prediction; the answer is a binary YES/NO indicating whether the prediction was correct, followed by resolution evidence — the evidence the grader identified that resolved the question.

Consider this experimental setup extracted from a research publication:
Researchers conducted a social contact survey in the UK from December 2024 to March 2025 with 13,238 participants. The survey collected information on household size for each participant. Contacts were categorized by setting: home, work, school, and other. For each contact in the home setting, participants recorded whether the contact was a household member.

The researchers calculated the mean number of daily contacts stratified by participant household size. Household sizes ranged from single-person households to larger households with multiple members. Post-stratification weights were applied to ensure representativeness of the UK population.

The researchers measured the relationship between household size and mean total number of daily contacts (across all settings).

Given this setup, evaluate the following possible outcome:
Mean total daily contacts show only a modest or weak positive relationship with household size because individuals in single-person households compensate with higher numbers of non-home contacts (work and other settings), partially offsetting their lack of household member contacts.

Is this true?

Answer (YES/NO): NO